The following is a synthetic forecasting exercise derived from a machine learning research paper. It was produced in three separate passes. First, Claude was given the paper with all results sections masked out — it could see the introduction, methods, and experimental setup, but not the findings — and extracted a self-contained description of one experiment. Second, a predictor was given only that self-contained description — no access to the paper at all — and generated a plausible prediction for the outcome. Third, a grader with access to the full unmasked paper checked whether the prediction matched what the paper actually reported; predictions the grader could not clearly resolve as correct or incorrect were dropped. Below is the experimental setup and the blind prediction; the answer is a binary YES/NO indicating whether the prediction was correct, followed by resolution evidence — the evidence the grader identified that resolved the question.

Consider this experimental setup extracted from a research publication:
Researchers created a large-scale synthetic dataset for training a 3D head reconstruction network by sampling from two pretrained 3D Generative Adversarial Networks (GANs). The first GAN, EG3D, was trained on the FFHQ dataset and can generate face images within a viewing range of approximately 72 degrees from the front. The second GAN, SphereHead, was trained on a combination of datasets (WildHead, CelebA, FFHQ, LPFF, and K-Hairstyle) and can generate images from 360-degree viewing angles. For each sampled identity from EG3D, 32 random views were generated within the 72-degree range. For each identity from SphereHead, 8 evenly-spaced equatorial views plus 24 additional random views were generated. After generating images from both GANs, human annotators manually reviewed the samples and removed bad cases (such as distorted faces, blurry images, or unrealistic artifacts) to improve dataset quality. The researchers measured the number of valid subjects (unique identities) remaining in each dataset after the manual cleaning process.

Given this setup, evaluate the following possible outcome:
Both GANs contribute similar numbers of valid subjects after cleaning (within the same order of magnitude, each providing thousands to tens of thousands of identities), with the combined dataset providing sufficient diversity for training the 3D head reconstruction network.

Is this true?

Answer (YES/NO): NO